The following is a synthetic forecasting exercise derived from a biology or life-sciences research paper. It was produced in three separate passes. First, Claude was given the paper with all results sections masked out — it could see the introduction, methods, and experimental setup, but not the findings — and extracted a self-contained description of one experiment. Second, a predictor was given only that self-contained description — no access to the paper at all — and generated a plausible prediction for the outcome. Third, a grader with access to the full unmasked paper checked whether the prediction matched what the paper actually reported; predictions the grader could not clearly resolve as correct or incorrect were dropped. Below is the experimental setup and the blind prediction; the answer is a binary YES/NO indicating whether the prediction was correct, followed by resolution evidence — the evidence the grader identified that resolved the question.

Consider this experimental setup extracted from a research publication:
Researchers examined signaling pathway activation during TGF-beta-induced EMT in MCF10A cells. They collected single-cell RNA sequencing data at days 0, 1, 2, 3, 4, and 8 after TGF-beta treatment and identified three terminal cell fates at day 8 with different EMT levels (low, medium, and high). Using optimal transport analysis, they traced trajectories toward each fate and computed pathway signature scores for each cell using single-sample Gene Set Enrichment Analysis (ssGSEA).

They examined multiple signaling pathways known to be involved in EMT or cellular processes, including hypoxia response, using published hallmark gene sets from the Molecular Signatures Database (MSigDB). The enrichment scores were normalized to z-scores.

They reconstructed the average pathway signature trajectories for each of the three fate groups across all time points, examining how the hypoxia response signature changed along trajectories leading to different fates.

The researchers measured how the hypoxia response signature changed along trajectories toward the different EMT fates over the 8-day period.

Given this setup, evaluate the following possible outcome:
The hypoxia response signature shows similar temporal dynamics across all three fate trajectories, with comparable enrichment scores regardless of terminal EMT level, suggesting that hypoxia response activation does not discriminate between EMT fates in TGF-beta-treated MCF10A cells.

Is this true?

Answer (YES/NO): NO